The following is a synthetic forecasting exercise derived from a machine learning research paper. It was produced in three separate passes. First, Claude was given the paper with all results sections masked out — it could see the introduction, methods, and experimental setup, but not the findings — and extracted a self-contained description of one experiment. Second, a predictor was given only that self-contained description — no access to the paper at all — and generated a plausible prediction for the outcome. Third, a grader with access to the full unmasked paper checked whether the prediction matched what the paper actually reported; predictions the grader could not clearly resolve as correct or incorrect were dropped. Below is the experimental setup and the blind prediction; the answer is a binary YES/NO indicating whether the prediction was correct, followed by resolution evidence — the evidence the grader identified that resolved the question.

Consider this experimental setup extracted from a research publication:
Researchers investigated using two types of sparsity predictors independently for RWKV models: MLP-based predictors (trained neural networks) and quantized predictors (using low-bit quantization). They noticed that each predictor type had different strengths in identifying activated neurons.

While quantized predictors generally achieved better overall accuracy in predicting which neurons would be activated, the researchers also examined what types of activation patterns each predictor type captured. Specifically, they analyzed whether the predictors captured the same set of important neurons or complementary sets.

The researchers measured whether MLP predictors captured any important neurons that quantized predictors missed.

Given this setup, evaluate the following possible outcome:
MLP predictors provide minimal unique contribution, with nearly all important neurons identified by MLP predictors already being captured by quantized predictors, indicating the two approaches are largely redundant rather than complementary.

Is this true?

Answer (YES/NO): NO